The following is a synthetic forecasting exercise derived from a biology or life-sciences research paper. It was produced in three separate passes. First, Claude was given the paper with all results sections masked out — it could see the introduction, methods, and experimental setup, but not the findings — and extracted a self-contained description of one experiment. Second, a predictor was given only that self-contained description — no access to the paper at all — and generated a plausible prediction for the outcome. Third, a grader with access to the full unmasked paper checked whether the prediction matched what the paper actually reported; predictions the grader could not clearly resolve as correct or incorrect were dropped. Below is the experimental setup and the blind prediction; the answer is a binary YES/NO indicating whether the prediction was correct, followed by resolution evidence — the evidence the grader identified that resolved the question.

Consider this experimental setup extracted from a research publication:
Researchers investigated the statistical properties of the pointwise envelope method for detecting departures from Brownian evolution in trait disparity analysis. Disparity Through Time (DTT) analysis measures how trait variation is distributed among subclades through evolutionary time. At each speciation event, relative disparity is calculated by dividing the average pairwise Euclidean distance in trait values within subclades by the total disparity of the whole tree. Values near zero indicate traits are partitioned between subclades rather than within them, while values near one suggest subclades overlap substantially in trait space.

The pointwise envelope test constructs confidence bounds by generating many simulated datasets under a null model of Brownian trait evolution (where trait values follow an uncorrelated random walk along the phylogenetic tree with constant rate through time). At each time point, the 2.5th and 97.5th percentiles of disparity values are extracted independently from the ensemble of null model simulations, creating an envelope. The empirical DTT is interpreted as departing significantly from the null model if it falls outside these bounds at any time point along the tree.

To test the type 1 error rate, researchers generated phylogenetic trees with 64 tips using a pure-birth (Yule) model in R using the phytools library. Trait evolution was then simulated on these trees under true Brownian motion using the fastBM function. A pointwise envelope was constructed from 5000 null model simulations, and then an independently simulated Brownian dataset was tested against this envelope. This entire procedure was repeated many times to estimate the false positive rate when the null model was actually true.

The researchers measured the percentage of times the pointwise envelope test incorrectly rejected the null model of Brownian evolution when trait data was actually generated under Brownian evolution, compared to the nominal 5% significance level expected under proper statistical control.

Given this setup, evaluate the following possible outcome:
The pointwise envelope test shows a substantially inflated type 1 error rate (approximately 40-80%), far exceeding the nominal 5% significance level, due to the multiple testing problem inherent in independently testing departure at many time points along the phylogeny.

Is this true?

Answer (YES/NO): NO